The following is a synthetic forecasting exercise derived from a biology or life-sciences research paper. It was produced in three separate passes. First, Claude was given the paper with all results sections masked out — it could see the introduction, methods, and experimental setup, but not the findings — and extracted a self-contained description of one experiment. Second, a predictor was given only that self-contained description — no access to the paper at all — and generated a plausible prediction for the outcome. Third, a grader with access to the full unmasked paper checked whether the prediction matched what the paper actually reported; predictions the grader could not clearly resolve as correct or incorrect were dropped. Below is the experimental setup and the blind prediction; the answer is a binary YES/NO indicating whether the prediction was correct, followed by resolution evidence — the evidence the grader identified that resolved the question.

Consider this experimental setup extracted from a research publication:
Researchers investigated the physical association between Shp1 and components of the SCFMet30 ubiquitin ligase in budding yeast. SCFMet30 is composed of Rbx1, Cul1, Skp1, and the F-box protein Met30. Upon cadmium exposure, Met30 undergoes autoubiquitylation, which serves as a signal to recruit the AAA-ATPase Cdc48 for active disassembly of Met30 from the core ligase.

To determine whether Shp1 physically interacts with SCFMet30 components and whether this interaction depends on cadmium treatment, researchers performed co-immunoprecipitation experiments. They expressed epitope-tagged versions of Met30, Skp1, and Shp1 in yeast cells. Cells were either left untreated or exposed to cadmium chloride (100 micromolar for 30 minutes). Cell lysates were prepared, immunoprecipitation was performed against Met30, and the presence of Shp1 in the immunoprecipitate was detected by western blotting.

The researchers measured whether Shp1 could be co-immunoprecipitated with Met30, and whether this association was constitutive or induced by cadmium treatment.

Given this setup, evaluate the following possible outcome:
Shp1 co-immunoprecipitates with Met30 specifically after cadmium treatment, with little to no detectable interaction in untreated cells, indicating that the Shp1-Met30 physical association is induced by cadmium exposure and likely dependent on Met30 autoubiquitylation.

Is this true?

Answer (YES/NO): NO